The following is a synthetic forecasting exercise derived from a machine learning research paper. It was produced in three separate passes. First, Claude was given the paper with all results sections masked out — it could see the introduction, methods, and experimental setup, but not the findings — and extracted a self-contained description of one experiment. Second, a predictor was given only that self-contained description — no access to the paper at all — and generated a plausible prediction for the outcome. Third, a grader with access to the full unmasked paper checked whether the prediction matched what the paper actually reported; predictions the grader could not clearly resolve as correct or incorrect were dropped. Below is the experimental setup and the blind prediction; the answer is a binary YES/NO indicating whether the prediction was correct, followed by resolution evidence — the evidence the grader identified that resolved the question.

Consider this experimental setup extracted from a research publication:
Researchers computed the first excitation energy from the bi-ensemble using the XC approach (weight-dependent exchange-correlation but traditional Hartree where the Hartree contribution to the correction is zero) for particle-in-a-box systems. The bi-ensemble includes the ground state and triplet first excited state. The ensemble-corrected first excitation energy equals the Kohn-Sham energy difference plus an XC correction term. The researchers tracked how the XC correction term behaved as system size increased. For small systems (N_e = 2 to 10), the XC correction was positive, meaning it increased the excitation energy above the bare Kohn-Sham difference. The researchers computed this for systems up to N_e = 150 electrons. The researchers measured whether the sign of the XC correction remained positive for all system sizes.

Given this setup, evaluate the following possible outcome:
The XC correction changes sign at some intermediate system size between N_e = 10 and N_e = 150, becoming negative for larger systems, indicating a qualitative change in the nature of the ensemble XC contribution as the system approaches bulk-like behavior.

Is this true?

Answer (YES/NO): YES